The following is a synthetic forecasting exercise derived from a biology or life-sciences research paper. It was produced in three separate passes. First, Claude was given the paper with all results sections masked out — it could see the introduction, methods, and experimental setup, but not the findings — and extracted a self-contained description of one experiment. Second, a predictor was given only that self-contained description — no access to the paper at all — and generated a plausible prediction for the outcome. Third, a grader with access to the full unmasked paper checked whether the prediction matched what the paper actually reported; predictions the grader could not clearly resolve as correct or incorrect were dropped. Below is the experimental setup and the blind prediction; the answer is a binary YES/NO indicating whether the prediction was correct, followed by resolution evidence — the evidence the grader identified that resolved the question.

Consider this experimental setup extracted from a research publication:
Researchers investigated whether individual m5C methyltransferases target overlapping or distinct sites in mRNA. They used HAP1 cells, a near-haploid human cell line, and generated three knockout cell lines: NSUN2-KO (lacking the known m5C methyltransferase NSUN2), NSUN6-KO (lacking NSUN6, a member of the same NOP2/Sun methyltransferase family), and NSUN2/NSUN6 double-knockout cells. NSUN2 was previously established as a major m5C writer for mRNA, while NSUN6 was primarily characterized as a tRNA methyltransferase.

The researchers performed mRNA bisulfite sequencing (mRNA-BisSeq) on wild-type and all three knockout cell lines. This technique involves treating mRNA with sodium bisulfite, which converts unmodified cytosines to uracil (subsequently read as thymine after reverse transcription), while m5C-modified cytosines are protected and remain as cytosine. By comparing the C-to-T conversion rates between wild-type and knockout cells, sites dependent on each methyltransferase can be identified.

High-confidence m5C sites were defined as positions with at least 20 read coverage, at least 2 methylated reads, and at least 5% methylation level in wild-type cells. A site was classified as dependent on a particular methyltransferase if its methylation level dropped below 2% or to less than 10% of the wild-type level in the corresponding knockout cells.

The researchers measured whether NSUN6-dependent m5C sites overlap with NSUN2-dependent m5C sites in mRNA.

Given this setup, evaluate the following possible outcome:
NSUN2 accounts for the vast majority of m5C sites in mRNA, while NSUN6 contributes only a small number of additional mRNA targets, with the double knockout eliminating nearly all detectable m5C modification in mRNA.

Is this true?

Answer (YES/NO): NO